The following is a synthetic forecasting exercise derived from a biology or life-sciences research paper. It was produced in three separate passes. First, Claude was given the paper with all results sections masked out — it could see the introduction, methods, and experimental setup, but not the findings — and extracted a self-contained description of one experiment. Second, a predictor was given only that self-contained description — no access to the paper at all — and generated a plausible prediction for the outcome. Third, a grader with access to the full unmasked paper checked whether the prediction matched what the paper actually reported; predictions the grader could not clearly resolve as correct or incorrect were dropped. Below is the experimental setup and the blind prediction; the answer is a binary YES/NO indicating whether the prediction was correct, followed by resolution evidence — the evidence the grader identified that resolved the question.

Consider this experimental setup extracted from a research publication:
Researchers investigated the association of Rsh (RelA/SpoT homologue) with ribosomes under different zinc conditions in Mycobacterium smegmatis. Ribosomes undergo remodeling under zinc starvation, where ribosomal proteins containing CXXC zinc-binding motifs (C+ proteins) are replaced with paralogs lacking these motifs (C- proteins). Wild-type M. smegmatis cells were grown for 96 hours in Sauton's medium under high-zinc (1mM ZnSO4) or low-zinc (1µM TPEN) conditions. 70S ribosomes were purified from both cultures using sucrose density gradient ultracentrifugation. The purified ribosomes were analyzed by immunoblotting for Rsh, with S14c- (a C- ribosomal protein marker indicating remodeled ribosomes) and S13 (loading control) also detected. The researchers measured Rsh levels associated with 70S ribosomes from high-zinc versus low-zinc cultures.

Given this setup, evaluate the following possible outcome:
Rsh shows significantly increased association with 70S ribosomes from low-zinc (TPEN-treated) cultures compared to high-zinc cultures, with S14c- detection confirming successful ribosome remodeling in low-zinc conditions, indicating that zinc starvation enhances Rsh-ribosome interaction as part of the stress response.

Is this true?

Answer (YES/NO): NO